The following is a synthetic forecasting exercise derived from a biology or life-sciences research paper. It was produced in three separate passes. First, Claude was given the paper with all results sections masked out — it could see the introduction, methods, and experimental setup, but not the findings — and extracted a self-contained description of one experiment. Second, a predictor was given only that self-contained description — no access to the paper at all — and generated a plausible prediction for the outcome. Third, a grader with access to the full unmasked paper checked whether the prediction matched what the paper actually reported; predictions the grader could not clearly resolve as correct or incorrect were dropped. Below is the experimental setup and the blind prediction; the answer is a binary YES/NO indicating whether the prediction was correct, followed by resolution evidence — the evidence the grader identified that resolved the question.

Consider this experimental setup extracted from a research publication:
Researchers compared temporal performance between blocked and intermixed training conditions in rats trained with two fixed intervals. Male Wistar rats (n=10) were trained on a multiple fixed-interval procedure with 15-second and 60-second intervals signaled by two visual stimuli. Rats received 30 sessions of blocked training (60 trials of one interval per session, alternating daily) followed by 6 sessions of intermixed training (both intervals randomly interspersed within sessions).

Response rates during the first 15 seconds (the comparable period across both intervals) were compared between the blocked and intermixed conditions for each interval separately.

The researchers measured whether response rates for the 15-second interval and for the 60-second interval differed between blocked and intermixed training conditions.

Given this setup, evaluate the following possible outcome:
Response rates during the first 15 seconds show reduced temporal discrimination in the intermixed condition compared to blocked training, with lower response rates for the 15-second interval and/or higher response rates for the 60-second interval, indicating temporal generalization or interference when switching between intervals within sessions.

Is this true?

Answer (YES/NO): YES